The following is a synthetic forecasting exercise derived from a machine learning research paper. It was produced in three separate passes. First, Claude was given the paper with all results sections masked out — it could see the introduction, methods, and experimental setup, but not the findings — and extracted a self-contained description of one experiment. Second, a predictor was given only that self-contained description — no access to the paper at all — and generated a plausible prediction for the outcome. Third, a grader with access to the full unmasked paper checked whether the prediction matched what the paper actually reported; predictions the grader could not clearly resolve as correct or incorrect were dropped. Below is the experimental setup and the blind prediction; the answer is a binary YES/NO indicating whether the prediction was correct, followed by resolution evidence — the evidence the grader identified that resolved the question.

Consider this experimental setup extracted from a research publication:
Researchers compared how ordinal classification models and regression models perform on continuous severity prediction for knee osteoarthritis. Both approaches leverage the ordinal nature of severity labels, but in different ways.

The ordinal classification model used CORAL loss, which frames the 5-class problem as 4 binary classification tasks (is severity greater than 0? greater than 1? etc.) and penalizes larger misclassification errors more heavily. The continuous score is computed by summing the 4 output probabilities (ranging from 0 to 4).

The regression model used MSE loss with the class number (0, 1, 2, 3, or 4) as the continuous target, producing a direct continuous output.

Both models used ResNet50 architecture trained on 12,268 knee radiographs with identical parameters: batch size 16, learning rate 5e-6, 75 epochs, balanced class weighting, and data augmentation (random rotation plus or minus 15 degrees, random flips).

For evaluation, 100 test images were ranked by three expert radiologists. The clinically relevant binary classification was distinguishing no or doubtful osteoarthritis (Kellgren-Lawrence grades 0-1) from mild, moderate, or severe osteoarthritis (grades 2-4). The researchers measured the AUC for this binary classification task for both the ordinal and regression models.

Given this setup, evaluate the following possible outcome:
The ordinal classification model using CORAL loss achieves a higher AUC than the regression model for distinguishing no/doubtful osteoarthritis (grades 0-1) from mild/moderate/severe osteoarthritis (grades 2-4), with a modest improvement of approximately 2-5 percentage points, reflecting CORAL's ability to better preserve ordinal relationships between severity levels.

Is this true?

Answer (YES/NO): NO